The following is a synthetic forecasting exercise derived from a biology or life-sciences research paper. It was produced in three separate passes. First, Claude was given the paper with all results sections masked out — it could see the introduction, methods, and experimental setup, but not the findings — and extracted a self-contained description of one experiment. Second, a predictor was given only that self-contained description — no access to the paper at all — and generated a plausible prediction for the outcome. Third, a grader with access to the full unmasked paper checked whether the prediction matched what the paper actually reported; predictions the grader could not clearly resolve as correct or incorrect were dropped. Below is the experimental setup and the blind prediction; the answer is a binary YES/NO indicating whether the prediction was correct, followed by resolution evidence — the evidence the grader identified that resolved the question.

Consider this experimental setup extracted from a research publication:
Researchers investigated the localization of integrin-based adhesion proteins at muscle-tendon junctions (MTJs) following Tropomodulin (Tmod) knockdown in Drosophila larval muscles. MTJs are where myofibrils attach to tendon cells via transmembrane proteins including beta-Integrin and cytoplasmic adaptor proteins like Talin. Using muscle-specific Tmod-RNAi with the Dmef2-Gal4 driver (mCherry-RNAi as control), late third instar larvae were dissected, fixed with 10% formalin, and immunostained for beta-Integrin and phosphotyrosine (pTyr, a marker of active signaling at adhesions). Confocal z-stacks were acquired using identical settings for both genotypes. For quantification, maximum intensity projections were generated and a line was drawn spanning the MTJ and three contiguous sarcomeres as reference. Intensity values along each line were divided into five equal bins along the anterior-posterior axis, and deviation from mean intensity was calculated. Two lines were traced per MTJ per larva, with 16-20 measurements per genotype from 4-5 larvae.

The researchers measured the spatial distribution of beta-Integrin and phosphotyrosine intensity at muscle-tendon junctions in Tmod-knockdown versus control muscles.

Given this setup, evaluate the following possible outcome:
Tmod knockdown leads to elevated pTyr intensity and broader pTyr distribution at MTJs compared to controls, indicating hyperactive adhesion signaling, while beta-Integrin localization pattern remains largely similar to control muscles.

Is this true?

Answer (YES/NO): NO